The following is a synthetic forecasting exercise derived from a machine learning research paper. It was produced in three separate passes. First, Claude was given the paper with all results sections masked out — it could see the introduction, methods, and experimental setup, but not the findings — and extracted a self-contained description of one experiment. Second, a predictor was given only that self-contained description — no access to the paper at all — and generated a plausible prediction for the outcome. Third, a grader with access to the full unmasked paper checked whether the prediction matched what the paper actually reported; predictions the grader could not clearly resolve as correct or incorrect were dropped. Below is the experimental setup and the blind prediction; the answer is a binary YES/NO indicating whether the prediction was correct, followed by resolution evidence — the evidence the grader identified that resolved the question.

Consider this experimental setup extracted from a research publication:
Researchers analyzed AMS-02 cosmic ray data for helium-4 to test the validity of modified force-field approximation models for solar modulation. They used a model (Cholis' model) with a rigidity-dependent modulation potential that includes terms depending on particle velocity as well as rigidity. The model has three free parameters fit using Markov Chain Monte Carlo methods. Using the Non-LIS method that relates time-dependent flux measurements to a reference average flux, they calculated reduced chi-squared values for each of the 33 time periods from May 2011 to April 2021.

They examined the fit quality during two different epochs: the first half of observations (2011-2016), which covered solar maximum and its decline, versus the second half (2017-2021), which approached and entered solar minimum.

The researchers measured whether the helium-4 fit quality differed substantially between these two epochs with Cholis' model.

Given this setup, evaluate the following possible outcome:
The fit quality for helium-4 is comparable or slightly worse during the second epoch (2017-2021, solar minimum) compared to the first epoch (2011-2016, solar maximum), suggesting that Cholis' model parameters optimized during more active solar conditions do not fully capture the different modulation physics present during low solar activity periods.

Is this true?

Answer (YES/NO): NO